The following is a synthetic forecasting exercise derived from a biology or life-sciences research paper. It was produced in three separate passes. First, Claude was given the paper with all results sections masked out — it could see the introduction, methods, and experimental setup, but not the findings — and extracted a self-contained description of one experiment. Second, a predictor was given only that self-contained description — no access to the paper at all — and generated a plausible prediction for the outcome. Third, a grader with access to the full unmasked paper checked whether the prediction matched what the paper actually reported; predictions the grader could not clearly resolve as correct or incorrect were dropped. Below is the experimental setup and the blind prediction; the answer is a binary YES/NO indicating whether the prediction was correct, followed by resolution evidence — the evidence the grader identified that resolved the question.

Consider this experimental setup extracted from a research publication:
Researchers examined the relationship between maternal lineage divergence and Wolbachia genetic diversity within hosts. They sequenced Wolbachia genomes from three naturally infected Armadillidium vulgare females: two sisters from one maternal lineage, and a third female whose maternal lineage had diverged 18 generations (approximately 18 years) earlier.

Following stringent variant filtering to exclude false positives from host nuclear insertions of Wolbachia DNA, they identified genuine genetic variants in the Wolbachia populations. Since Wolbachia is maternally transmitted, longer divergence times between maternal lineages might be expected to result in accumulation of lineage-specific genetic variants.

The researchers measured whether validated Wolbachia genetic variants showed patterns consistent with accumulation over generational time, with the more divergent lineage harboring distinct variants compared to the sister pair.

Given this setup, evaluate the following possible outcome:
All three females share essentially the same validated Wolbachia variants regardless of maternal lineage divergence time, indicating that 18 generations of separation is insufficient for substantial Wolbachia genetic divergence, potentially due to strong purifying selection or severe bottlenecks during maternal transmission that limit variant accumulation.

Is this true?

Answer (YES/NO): NO